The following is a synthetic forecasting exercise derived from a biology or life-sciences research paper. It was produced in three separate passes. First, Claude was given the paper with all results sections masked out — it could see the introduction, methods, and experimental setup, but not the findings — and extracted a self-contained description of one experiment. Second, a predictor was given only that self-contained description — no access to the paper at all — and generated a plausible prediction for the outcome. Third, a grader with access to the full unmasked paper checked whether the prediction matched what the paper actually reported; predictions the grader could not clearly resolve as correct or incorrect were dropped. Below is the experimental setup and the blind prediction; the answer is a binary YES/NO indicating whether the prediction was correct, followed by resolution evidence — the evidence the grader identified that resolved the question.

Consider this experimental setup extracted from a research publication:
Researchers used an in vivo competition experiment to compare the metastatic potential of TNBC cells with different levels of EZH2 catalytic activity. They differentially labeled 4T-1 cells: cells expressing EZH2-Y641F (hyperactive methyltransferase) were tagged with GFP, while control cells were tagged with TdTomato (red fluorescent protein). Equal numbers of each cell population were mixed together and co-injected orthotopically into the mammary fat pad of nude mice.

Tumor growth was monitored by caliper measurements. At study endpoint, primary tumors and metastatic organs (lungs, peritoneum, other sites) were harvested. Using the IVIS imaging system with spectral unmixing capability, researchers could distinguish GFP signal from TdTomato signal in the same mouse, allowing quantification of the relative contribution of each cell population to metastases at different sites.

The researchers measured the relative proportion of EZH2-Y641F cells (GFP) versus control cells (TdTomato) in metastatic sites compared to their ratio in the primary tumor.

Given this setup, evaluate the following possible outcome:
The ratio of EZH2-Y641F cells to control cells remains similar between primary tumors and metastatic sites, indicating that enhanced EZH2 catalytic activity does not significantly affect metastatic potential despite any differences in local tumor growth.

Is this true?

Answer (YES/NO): NO